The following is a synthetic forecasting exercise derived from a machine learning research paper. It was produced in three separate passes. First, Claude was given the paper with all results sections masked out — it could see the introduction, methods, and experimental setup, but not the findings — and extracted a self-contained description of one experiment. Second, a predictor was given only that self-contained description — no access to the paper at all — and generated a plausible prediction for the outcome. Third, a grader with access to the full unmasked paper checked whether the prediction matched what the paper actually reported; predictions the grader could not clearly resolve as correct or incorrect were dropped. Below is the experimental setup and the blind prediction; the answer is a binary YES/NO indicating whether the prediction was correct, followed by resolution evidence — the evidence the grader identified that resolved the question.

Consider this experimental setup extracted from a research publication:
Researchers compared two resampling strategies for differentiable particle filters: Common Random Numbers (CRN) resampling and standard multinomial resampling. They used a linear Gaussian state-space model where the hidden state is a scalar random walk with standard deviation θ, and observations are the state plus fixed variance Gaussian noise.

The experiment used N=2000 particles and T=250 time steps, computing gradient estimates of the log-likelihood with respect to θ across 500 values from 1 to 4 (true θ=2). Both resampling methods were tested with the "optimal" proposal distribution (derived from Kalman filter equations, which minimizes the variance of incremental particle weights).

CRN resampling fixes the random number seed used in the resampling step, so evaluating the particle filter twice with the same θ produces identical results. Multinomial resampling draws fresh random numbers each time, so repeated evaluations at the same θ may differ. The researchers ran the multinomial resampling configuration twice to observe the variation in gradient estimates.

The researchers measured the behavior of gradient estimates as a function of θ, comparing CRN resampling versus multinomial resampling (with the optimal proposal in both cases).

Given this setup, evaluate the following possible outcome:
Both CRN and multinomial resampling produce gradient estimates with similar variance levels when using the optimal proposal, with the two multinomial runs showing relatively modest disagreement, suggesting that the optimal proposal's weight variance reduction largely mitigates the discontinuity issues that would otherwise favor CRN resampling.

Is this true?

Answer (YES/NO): NO